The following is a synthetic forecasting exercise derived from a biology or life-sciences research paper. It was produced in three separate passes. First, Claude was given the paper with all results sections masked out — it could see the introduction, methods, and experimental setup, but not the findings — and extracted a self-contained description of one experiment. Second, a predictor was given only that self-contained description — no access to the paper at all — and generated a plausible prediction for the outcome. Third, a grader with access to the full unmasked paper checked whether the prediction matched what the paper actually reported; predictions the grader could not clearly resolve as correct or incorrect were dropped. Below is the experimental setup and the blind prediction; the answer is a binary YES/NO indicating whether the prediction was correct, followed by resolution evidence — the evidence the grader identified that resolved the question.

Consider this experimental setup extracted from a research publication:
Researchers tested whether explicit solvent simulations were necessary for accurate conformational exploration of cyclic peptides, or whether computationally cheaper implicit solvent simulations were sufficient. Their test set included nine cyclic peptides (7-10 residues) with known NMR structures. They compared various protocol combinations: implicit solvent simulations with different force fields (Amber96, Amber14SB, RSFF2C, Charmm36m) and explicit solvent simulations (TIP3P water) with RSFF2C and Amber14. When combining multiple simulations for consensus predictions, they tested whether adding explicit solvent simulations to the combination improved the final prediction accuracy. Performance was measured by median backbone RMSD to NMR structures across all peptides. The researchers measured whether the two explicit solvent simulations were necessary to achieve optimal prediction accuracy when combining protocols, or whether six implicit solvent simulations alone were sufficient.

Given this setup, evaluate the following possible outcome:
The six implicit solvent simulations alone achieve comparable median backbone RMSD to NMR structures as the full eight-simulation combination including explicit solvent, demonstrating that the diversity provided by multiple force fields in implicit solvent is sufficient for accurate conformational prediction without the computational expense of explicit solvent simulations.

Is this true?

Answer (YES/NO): YES